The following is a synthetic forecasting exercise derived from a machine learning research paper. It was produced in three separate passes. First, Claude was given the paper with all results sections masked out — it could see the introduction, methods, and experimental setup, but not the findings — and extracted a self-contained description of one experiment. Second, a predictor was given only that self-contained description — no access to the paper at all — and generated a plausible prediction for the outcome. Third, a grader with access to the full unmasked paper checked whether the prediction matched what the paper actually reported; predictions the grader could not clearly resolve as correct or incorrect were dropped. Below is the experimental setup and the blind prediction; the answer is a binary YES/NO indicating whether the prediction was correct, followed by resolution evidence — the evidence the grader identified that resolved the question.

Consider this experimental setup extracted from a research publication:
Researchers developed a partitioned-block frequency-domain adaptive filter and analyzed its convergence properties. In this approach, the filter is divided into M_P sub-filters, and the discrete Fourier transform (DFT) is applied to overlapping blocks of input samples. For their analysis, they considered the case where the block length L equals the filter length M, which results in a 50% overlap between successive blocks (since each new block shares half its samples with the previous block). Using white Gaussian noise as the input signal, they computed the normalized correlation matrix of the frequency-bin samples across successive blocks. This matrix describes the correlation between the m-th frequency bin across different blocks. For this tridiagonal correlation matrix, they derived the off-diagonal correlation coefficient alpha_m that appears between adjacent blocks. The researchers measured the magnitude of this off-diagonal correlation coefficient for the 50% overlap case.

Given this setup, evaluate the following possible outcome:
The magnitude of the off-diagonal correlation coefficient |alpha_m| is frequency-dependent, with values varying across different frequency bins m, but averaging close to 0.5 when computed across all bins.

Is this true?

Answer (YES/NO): NO